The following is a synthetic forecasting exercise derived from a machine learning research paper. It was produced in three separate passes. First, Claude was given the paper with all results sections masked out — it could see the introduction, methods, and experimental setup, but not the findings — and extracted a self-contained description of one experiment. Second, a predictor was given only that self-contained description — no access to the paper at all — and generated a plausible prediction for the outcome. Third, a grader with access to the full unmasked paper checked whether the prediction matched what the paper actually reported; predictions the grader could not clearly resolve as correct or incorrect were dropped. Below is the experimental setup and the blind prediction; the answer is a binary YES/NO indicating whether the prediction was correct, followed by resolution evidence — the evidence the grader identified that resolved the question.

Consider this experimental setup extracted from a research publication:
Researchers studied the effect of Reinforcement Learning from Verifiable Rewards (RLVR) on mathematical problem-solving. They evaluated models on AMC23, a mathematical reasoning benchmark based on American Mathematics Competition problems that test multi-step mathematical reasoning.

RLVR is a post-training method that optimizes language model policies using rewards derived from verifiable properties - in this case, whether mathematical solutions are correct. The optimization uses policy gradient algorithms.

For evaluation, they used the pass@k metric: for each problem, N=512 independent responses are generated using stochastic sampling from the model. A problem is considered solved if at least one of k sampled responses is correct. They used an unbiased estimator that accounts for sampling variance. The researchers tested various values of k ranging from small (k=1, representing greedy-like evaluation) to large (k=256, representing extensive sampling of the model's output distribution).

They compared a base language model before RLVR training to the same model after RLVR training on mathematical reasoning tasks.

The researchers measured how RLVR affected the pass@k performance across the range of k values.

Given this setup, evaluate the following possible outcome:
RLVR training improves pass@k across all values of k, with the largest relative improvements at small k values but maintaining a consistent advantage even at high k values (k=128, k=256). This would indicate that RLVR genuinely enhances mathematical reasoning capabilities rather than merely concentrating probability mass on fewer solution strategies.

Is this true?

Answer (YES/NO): NO